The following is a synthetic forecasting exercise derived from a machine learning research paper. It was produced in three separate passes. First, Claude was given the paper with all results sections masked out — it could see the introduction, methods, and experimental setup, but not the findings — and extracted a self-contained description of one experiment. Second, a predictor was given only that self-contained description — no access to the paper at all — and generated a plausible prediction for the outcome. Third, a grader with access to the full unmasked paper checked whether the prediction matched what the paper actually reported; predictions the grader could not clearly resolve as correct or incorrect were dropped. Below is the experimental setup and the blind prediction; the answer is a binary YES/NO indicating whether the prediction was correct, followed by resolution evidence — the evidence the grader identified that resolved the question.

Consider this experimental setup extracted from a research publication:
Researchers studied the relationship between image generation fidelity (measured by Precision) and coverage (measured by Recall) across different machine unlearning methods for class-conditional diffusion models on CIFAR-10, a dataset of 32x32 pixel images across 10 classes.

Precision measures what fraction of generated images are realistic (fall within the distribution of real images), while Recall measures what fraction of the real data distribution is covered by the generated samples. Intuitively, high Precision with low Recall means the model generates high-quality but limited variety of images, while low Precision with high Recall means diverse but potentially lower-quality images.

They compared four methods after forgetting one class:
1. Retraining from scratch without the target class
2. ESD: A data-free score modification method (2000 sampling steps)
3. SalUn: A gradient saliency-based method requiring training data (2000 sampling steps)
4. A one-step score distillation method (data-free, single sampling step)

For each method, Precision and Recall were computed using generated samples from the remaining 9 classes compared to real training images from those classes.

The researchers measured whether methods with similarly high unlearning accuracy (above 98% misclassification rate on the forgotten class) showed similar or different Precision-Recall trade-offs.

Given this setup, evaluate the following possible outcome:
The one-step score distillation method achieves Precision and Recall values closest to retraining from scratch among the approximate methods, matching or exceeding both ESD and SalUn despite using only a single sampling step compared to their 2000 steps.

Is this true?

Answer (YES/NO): NO